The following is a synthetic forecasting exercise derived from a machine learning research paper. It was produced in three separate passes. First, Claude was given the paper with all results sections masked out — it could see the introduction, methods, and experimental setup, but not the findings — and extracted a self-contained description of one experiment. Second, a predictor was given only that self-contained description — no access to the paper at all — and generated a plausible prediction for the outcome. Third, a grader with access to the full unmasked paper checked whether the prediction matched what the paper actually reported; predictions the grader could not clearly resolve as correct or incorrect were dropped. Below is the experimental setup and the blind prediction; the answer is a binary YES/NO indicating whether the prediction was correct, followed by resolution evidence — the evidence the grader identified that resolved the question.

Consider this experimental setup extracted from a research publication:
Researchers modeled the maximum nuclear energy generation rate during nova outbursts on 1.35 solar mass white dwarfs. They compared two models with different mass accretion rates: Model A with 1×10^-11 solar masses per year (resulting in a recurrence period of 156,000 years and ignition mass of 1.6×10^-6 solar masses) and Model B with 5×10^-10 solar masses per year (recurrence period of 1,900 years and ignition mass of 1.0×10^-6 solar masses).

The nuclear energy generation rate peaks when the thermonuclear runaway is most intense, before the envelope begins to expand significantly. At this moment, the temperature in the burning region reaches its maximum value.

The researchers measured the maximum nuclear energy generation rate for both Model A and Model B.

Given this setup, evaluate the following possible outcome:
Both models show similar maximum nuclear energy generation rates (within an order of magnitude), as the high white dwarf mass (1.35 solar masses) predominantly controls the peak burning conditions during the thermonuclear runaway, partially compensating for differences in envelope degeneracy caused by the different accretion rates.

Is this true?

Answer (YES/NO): YES